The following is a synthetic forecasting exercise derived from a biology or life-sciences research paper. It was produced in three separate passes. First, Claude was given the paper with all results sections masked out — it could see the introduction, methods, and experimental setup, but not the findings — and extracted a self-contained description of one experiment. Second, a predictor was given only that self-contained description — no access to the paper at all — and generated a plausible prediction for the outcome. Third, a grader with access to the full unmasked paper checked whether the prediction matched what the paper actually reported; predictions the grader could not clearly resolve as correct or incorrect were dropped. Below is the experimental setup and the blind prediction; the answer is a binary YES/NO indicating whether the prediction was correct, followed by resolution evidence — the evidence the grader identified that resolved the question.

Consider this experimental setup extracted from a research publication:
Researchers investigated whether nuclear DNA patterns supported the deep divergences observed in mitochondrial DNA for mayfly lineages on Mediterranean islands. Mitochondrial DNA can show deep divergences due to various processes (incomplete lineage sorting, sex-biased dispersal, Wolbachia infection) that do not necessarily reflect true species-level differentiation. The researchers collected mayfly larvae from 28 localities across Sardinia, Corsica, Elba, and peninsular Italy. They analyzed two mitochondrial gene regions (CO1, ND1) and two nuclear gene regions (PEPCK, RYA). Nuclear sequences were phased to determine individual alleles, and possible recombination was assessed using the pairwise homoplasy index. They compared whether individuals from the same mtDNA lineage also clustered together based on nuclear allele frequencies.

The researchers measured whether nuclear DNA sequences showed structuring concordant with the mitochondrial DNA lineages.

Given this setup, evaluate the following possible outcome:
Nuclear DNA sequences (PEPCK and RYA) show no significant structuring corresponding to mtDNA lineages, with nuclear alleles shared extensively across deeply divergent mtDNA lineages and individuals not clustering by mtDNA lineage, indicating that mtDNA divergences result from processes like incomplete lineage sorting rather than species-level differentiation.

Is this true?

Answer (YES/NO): NO